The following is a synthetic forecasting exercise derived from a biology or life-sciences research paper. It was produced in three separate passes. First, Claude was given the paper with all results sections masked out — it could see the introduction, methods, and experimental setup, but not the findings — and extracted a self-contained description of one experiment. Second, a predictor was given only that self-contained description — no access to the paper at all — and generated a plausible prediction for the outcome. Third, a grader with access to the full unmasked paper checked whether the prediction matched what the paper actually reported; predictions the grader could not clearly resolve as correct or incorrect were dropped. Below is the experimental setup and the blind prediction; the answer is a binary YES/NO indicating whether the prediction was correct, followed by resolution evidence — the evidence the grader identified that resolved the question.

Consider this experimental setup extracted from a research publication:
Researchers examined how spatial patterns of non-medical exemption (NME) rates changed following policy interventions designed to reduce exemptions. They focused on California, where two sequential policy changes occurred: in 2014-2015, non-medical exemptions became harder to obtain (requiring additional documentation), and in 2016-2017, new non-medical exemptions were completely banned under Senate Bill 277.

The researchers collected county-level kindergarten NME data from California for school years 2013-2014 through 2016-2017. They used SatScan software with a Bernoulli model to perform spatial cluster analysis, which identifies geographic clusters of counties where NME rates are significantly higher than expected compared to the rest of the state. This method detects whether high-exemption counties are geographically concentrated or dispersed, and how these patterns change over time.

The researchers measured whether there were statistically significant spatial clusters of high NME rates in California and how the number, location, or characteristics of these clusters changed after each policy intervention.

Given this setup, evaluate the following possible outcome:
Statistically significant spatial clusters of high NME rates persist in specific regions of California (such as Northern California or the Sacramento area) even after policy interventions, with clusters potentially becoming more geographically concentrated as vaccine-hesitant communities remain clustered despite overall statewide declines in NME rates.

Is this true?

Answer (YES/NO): NO